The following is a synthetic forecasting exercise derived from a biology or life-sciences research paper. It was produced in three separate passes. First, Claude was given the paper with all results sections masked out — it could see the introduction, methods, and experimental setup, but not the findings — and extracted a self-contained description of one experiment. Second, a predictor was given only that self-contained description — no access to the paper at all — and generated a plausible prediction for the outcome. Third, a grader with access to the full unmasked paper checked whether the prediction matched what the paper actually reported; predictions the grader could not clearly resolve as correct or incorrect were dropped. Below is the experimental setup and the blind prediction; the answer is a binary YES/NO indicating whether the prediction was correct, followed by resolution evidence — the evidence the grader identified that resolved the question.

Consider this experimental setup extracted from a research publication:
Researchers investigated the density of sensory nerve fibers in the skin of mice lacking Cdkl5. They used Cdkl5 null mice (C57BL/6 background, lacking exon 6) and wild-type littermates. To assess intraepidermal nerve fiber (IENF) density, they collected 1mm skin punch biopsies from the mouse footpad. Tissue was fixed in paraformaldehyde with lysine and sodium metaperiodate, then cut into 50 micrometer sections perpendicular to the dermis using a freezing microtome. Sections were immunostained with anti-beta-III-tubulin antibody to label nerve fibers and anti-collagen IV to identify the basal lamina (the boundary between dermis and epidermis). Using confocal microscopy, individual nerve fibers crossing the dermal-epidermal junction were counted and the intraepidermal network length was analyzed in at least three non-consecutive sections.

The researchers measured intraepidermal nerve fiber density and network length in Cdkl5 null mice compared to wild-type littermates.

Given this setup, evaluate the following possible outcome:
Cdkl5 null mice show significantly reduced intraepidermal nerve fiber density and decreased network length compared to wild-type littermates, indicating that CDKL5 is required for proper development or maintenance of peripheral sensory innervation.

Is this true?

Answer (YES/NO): NO